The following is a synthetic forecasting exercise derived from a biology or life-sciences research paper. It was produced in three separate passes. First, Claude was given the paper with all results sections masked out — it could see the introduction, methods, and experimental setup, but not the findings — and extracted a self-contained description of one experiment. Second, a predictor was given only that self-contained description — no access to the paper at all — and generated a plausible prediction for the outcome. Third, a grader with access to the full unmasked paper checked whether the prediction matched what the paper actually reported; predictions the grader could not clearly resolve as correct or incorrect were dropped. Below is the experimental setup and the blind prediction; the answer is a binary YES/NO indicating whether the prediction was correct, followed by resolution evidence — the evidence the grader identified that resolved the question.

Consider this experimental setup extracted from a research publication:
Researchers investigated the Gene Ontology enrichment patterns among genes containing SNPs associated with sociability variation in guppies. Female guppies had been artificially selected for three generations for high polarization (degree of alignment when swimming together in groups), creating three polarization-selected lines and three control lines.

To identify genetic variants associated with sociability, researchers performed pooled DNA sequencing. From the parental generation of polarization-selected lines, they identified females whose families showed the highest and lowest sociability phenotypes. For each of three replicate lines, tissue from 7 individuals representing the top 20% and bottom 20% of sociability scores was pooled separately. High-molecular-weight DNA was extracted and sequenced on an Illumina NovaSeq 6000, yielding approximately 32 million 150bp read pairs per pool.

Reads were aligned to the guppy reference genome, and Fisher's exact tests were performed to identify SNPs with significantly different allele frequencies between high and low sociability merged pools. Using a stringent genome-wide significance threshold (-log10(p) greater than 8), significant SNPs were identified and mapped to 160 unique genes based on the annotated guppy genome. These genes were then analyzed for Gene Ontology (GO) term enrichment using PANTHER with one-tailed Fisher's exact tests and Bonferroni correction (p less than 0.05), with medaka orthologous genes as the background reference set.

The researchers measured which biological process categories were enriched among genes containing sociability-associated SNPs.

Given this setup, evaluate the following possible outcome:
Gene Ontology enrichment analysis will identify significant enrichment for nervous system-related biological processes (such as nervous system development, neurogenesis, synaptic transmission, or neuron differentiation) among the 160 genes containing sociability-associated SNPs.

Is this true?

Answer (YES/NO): YES